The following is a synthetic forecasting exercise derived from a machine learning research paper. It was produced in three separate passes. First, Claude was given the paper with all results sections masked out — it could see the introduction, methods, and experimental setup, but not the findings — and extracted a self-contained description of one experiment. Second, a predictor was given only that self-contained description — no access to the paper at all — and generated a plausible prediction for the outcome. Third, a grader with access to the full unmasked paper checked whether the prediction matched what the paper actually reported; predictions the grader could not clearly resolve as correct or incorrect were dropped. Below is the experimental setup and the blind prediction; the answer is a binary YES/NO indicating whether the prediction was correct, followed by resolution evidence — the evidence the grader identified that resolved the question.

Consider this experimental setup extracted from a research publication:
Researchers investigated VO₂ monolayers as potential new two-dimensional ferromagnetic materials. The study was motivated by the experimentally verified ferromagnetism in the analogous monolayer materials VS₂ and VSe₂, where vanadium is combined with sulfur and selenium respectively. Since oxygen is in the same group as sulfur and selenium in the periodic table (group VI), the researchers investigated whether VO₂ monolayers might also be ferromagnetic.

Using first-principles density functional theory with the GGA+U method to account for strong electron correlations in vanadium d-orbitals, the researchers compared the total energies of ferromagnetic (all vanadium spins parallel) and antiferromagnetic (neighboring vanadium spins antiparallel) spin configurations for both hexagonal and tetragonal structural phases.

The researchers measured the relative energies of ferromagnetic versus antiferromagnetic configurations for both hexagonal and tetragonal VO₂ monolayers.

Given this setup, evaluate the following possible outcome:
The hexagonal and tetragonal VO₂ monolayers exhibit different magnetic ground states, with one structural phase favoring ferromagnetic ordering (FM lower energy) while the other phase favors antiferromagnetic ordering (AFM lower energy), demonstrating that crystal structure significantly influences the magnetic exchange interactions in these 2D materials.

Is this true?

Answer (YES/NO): NO